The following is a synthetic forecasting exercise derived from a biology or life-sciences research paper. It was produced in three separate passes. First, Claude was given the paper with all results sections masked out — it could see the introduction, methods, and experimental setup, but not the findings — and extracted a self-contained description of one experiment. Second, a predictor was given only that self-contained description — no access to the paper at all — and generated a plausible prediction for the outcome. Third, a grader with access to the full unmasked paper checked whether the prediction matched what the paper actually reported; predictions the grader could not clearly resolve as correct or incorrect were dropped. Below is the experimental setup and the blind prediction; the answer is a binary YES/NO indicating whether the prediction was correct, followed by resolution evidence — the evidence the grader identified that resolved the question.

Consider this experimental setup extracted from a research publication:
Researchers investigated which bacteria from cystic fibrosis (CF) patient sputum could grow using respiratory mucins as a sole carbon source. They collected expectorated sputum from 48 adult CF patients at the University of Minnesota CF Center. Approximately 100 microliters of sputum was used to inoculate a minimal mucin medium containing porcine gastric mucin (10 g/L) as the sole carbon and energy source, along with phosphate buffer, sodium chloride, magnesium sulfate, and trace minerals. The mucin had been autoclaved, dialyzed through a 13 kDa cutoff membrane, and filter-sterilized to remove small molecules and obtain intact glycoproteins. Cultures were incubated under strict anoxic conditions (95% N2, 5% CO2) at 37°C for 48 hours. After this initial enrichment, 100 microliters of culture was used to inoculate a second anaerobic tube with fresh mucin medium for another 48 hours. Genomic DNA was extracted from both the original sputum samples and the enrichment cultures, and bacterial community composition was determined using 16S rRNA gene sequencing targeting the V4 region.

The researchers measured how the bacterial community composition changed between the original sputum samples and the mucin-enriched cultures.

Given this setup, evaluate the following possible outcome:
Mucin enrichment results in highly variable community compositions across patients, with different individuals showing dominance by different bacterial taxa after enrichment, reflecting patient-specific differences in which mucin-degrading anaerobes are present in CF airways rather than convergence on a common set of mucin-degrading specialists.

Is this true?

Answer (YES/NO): NO